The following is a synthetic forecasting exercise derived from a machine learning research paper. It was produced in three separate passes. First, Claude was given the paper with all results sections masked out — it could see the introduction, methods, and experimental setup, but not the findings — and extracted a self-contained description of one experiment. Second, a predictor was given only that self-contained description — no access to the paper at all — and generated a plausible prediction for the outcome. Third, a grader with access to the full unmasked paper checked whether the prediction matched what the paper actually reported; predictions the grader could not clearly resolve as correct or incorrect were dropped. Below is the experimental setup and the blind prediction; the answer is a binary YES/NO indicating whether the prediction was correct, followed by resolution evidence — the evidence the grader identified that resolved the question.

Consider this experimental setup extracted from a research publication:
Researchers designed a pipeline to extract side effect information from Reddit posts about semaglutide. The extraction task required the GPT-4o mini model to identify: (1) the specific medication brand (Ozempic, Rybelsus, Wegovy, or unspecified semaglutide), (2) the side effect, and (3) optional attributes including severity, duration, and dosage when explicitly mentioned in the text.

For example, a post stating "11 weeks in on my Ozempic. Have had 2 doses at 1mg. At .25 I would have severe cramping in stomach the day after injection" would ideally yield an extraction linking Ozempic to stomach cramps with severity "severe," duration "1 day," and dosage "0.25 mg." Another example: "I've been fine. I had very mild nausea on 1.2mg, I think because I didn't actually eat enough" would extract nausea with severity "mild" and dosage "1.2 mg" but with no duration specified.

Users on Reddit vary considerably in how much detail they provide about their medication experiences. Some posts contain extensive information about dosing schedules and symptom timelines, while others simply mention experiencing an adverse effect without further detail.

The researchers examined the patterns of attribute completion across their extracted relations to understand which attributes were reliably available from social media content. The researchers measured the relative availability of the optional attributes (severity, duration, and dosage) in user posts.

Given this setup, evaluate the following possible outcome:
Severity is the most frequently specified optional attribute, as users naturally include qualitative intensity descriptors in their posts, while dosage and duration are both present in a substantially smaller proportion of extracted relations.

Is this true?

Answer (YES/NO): YES